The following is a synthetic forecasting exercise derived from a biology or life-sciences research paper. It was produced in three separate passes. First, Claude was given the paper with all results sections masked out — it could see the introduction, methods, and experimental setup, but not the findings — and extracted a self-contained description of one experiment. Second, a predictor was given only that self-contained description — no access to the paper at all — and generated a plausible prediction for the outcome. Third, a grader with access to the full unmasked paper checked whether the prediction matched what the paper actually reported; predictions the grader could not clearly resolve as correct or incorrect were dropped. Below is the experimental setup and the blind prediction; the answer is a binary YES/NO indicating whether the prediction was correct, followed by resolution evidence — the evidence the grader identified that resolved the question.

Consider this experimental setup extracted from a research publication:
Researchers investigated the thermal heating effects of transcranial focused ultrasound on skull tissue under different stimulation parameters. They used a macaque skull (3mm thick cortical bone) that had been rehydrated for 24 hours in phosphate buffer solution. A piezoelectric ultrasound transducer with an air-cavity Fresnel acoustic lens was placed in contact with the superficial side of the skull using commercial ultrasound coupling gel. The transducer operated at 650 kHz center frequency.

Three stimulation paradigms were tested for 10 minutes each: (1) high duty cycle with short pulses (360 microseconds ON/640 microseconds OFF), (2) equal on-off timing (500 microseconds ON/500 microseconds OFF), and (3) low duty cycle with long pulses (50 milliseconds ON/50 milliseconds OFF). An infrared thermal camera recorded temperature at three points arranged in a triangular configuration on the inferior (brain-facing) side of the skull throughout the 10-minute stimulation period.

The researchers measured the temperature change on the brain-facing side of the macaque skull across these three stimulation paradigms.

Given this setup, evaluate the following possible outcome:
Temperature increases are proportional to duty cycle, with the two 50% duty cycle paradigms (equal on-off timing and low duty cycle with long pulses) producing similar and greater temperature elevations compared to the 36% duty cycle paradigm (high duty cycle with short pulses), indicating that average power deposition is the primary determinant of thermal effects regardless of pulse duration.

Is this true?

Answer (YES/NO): NO